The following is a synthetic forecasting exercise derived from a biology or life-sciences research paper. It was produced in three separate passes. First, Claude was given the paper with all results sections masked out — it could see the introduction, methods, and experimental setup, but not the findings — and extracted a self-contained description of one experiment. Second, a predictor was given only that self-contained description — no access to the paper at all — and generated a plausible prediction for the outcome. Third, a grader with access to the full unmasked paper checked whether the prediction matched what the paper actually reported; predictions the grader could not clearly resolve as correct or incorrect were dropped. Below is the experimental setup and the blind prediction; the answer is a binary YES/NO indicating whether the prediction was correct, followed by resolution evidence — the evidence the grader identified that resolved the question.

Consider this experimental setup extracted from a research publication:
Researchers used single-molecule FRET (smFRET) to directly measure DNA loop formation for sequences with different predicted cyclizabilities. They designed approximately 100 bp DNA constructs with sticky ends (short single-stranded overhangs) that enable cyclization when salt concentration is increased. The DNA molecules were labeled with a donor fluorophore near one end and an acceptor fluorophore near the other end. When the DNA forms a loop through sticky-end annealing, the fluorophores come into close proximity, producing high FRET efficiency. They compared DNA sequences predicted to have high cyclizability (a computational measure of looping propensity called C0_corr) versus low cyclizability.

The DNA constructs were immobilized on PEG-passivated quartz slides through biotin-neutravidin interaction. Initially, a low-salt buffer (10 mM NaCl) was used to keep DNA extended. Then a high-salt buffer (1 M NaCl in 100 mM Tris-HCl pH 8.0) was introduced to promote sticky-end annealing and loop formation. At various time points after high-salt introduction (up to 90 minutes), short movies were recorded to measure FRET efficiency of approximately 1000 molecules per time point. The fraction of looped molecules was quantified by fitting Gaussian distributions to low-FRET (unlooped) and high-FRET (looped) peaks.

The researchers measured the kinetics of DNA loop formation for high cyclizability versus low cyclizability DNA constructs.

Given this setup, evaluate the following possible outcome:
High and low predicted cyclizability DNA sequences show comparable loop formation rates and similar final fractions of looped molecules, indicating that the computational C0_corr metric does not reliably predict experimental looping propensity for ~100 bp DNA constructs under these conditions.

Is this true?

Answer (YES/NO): NO